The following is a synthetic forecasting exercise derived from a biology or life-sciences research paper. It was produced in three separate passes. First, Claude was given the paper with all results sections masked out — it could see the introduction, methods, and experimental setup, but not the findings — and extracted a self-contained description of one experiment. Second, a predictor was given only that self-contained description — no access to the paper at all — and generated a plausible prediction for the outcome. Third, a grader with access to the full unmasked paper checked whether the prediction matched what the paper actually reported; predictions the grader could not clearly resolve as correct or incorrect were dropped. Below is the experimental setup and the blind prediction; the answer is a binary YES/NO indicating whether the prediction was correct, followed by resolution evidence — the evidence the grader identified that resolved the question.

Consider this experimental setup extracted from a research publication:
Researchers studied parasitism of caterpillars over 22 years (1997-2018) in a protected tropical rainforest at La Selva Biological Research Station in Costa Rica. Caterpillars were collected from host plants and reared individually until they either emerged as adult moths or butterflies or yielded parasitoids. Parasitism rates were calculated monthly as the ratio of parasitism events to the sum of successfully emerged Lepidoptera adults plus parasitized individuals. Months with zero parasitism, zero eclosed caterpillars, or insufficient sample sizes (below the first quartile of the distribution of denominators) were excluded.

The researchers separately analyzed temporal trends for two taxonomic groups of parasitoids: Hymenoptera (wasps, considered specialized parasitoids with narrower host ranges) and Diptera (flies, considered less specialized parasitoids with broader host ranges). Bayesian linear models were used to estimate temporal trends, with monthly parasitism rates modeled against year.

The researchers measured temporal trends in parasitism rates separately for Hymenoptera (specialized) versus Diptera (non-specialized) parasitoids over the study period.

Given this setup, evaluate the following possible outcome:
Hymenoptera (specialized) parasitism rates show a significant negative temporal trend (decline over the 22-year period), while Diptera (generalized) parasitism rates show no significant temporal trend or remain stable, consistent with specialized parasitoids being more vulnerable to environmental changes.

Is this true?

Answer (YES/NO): NO